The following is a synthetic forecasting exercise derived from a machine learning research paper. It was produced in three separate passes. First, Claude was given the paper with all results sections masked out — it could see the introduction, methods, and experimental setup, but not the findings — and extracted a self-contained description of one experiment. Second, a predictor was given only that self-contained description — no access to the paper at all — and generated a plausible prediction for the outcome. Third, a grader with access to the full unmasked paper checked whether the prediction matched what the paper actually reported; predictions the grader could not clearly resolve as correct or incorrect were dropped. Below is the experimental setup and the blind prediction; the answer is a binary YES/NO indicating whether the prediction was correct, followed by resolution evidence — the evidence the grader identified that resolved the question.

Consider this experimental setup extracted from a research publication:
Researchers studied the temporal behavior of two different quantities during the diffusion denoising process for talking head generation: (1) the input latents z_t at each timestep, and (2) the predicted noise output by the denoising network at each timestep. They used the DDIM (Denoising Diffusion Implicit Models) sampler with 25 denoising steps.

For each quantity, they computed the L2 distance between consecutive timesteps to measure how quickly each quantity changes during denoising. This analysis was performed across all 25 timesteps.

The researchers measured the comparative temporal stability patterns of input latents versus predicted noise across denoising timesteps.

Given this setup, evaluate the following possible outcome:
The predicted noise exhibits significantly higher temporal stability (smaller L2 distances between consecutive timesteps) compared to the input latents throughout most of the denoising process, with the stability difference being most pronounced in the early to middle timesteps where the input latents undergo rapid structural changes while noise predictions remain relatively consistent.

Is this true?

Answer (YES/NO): NO